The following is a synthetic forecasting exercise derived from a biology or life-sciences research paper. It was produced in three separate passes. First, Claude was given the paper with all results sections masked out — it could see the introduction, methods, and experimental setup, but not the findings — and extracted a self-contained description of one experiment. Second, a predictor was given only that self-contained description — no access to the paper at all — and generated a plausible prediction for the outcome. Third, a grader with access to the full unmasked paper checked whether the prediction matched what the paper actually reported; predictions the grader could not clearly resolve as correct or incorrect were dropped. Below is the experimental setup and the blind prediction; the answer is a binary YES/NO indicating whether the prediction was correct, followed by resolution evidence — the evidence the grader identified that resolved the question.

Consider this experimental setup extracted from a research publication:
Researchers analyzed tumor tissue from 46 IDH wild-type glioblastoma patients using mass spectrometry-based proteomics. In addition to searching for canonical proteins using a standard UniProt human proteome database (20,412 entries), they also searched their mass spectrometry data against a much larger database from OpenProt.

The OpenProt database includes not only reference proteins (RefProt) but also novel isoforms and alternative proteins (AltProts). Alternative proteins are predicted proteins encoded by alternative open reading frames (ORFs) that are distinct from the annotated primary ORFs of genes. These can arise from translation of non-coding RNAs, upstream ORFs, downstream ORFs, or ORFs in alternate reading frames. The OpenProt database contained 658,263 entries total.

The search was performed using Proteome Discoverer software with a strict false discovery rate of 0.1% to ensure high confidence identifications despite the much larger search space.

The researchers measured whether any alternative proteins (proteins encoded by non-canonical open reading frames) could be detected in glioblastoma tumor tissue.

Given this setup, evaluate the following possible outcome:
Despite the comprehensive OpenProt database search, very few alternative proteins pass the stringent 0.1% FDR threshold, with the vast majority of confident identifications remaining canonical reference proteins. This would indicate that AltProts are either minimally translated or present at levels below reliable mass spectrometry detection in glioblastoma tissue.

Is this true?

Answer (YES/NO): NO